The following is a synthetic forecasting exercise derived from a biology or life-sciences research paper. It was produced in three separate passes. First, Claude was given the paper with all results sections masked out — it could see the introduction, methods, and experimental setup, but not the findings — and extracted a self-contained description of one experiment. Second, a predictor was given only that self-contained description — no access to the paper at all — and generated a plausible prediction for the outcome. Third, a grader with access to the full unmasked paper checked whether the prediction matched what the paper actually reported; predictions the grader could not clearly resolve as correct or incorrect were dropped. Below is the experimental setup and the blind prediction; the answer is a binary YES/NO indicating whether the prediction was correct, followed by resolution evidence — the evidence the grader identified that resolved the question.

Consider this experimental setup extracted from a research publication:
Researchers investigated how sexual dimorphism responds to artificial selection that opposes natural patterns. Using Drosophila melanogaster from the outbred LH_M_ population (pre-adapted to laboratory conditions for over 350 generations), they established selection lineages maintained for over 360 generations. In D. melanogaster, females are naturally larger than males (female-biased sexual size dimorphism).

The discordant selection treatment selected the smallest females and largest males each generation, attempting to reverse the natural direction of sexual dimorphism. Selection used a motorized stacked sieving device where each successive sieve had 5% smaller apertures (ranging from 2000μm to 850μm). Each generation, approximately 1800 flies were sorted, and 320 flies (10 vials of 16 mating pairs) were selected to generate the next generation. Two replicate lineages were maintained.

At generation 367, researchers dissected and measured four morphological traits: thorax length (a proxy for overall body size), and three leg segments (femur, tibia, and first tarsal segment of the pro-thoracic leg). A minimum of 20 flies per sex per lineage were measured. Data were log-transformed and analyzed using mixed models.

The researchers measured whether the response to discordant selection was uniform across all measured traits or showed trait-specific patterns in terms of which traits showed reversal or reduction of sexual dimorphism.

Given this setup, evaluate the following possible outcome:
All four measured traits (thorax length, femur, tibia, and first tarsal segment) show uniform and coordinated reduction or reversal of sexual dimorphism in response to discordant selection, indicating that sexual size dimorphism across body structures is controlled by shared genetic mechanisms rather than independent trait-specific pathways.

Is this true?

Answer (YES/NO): NO